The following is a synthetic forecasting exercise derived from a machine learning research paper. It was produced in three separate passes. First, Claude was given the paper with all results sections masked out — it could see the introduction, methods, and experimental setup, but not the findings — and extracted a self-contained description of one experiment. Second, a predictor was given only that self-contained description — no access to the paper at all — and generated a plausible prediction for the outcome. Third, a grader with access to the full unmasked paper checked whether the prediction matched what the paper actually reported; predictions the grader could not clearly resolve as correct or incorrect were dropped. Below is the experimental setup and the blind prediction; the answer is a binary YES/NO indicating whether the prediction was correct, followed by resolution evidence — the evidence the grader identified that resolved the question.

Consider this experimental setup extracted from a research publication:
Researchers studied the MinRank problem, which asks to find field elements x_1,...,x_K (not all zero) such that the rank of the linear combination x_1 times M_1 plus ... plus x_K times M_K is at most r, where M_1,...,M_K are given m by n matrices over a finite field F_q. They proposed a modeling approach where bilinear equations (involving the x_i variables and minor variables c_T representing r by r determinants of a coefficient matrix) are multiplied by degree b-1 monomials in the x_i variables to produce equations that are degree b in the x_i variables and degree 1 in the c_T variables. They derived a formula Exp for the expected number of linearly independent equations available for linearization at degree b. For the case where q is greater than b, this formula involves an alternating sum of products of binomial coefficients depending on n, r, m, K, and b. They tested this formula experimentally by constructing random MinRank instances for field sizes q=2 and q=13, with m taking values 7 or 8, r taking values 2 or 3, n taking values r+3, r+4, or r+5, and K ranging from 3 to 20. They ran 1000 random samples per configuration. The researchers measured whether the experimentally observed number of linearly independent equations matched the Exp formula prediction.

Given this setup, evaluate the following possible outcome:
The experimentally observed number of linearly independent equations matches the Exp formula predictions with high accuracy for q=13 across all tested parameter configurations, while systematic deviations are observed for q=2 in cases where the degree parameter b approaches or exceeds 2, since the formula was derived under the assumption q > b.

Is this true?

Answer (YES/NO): NO